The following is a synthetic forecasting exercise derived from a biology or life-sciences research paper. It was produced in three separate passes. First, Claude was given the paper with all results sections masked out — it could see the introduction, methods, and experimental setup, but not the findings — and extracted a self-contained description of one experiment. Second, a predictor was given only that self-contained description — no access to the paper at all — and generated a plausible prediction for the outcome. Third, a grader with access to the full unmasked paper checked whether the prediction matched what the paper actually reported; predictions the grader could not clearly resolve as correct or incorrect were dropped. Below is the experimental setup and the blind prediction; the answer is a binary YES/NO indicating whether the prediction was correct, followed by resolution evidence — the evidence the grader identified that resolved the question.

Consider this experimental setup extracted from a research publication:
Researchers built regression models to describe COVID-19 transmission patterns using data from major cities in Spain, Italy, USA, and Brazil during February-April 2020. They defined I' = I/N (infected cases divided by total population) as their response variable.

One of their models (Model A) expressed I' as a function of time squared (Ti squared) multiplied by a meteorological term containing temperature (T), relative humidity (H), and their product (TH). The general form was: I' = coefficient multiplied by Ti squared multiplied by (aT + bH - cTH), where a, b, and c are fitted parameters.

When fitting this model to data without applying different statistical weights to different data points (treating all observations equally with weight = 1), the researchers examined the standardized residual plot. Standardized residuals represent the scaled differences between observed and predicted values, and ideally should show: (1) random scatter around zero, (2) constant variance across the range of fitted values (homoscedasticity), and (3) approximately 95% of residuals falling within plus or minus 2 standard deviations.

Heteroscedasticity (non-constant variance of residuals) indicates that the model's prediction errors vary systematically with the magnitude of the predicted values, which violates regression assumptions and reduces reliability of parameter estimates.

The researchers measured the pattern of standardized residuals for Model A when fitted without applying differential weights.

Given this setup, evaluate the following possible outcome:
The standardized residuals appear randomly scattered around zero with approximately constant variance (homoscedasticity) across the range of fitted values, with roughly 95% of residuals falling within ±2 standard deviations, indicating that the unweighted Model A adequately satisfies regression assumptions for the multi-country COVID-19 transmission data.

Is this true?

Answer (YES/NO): NO